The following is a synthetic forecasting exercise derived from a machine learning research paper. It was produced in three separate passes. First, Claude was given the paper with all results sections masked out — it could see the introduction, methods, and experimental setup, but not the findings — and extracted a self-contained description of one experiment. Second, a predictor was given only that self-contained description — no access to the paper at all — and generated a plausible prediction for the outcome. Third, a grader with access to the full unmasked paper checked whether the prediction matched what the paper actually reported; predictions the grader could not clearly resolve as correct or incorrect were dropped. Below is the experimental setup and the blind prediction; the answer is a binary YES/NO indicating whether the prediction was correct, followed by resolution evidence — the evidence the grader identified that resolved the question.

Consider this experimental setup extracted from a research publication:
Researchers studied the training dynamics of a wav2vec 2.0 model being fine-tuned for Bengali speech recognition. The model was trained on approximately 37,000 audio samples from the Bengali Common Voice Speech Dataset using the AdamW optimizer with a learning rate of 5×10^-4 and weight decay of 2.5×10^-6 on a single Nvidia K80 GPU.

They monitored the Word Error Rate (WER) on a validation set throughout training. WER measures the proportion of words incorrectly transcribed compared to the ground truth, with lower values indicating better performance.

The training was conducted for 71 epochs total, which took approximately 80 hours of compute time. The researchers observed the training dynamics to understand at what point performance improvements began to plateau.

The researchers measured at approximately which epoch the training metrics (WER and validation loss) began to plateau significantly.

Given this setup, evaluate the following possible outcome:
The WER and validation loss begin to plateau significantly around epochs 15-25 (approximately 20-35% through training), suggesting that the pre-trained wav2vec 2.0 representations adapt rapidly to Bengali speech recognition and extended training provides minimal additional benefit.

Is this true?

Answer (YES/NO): NO